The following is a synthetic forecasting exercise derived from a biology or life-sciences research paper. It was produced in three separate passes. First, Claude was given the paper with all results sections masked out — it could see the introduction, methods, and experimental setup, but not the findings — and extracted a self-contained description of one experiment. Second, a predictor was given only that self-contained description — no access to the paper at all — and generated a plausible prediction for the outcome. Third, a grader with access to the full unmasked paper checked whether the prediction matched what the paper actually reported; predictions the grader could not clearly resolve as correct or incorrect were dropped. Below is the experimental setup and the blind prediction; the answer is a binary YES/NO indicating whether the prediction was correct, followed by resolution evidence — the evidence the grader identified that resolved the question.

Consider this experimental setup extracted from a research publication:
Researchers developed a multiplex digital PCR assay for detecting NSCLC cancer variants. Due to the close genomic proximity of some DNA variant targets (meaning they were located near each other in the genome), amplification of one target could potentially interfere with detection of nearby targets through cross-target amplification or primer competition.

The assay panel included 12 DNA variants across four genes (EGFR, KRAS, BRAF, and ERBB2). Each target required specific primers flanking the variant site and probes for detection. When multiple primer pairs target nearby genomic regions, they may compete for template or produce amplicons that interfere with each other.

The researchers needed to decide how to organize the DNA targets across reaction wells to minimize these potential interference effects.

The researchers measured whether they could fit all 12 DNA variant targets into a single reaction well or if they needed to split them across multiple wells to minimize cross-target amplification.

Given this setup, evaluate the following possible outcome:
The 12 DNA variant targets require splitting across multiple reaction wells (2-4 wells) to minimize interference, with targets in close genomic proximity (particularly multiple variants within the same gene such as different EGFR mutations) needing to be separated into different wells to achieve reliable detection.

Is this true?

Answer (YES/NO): YES